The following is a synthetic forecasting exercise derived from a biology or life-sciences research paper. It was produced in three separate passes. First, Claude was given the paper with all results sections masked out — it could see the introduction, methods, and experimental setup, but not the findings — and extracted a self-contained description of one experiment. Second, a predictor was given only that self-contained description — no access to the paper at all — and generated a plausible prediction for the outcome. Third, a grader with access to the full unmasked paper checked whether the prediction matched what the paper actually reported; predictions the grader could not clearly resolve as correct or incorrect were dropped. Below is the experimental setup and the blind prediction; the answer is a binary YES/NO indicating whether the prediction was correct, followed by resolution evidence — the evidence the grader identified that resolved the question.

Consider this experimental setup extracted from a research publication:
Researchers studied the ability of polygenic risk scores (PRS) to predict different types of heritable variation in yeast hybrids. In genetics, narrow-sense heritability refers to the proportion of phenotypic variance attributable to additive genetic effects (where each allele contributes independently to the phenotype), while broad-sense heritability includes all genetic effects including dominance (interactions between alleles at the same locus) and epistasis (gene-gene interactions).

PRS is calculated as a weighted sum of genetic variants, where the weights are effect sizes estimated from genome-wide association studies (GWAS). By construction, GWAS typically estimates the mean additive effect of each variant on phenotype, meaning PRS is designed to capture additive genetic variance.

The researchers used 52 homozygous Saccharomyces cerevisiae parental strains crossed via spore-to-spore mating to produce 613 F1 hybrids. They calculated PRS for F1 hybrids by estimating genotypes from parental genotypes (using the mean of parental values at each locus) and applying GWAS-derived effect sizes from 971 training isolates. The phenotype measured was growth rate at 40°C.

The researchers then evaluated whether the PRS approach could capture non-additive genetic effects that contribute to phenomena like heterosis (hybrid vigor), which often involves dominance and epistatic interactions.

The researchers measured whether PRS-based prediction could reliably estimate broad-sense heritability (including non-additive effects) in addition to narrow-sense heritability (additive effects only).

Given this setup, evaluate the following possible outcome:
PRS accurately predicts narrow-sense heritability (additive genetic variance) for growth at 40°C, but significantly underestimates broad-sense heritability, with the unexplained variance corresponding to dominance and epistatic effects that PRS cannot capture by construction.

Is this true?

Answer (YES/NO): YES